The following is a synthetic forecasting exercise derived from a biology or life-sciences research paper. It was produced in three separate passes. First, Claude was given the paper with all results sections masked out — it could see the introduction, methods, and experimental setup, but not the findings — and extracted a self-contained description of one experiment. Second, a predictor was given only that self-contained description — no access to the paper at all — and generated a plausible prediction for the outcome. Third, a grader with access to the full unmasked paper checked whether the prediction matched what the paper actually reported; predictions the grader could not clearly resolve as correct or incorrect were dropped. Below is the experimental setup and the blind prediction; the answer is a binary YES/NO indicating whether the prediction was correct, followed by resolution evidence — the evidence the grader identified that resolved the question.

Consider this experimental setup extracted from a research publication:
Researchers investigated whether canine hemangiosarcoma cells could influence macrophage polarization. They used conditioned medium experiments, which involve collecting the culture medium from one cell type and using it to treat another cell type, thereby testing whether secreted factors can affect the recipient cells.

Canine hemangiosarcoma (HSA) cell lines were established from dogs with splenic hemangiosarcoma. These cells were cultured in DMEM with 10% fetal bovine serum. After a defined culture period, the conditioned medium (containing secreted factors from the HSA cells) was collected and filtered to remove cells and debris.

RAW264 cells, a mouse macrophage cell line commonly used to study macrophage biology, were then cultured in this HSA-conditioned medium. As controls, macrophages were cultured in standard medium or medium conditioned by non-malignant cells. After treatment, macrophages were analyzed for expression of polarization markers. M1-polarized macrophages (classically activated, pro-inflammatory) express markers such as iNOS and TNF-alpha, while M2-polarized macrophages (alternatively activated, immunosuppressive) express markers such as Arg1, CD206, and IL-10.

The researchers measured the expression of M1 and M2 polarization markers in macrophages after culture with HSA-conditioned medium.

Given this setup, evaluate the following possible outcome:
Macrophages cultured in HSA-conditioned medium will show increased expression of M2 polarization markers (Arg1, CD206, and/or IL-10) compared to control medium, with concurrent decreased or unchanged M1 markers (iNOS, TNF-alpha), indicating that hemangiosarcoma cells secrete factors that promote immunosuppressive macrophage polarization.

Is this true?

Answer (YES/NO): NO